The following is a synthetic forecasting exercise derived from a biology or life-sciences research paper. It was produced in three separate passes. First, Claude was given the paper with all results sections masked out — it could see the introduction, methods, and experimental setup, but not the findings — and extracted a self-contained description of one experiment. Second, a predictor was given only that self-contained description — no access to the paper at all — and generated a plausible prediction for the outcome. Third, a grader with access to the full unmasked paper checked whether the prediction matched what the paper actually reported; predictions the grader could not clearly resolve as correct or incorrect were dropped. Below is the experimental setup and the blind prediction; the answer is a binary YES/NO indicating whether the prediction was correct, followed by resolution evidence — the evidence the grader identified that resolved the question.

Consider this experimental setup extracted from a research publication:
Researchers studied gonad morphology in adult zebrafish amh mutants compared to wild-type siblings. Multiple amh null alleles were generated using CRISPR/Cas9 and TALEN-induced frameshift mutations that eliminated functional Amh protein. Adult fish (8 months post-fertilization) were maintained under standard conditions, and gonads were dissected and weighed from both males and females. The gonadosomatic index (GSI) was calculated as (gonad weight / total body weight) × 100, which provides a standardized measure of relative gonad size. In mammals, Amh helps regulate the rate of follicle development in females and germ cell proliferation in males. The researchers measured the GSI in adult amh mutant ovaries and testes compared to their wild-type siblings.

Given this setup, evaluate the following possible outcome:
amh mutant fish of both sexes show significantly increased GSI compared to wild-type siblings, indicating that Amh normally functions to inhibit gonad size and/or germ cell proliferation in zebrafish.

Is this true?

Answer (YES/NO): YES